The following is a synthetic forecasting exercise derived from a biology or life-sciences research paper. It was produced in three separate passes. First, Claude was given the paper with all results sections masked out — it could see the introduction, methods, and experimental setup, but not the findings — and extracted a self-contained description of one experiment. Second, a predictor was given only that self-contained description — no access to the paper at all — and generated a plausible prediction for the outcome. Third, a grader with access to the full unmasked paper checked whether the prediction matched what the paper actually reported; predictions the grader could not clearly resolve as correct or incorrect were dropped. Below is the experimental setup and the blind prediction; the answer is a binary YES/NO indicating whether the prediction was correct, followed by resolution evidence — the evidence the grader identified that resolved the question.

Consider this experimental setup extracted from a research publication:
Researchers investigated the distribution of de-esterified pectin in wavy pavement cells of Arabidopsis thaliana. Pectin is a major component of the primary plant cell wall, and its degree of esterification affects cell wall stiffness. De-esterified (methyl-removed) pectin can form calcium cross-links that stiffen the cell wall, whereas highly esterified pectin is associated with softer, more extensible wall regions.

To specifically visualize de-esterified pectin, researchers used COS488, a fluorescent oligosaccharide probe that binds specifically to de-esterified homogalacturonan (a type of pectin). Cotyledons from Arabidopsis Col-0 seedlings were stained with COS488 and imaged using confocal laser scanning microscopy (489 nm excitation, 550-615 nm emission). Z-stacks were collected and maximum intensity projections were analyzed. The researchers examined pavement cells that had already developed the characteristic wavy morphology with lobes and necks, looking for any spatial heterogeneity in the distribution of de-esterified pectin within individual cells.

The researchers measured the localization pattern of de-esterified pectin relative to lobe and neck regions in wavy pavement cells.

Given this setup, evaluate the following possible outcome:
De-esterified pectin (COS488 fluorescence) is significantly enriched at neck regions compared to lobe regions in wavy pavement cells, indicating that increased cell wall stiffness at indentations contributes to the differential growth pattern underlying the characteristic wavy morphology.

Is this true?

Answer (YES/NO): YES